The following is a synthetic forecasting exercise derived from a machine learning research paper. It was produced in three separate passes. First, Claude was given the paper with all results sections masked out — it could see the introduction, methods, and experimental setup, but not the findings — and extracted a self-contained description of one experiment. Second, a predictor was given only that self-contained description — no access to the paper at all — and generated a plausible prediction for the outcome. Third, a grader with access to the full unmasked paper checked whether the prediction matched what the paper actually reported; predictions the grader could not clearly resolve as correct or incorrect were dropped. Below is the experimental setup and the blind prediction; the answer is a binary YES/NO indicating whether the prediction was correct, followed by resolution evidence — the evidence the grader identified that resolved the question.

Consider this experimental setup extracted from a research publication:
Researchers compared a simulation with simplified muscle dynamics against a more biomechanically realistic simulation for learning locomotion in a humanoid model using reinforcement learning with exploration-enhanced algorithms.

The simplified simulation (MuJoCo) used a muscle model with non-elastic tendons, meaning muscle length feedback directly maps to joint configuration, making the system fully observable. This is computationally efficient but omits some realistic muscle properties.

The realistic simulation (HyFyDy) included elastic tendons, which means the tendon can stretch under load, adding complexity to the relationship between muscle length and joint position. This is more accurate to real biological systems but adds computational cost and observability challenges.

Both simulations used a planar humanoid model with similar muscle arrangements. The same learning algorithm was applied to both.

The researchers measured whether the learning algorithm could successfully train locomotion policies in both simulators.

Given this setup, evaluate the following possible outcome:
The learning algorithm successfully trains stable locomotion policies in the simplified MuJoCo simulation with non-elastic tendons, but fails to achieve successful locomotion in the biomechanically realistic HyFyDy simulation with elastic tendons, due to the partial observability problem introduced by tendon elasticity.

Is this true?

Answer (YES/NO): NO